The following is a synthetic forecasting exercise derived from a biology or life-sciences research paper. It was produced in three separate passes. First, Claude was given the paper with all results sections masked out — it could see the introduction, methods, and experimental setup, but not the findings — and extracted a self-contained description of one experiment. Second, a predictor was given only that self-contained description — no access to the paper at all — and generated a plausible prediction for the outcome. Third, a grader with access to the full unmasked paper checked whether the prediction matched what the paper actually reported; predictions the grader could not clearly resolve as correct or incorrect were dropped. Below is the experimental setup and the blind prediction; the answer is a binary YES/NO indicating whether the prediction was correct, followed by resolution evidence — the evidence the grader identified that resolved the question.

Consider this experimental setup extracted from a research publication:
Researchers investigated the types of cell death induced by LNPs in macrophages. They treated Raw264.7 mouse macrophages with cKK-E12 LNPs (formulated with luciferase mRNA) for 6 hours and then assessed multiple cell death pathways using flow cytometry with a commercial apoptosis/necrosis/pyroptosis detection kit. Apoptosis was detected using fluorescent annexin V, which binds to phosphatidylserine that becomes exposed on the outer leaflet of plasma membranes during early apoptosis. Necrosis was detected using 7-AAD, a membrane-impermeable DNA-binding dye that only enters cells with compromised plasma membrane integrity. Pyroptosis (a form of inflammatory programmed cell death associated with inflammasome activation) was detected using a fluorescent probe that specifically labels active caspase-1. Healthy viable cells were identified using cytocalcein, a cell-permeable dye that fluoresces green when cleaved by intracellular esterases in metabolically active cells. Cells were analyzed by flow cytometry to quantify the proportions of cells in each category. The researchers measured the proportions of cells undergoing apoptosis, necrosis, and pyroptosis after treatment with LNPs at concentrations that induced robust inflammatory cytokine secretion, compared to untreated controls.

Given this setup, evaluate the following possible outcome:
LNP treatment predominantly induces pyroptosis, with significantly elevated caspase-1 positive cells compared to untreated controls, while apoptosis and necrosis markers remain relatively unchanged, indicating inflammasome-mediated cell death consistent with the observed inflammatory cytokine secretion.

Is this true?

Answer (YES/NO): NO